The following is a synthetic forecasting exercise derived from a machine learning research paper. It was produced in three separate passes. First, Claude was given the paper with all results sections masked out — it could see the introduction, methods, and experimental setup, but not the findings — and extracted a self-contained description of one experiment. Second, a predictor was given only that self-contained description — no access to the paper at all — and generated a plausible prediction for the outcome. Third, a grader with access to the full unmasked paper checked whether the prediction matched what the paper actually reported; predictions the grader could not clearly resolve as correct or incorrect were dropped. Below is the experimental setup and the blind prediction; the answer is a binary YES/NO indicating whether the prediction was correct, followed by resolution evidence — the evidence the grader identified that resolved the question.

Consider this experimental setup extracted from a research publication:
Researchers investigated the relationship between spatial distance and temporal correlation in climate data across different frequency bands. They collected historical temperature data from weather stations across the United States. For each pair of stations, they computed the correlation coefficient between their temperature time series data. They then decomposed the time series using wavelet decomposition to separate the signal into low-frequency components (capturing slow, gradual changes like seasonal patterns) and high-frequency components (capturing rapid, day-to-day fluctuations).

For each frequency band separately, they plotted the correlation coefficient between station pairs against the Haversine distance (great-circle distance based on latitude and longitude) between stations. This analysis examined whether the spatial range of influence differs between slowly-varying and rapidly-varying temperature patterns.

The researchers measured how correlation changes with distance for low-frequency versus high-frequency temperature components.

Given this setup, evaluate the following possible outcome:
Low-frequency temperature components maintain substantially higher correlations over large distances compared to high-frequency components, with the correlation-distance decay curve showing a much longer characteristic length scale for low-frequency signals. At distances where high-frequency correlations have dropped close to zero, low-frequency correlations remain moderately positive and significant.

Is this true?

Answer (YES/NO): YES